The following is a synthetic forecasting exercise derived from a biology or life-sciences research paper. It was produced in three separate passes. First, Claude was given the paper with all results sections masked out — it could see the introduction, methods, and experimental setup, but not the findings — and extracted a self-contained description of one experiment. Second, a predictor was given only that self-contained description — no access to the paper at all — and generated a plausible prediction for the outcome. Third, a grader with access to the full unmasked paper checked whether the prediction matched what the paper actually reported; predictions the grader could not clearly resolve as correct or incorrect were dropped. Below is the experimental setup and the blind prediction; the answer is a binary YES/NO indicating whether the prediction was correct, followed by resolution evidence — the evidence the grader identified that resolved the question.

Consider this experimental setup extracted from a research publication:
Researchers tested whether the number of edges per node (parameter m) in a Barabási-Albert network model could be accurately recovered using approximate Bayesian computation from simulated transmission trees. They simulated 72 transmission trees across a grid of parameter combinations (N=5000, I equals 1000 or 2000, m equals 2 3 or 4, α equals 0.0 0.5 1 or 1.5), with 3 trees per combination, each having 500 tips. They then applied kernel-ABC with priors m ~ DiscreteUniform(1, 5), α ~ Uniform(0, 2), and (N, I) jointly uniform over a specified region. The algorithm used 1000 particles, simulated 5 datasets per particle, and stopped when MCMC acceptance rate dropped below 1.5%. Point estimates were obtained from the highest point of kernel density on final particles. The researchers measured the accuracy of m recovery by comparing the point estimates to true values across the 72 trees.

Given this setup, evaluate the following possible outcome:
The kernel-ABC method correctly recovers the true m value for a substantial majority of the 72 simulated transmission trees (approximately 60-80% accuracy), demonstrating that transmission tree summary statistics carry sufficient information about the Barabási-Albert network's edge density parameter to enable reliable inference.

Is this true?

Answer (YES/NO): NO